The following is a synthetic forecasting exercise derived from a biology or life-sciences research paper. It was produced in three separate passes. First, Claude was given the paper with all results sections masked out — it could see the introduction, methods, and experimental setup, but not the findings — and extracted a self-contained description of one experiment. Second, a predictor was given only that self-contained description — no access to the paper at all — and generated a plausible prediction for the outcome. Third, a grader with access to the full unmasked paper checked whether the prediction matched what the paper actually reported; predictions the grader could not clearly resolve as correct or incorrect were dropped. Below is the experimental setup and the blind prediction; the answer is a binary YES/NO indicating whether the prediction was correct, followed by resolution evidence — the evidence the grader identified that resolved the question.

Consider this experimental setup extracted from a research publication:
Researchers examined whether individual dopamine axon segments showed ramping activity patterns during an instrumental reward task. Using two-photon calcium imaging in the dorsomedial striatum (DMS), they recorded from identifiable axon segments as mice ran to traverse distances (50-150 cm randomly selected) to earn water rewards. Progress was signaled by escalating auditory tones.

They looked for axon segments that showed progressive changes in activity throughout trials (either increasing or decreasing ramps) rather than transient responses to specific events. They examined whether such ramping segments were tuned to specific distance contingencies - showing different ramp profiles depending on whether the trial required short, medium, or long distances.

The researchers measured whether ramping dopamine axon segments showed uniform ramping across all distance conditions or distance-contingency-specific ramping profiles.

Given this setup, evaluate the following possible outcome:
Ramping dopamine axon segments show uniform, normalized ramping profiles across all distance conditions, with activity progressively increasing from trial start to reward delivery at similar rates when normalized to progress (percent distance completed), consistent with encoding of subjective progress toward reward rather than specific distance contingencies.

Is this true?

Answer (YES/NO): NO